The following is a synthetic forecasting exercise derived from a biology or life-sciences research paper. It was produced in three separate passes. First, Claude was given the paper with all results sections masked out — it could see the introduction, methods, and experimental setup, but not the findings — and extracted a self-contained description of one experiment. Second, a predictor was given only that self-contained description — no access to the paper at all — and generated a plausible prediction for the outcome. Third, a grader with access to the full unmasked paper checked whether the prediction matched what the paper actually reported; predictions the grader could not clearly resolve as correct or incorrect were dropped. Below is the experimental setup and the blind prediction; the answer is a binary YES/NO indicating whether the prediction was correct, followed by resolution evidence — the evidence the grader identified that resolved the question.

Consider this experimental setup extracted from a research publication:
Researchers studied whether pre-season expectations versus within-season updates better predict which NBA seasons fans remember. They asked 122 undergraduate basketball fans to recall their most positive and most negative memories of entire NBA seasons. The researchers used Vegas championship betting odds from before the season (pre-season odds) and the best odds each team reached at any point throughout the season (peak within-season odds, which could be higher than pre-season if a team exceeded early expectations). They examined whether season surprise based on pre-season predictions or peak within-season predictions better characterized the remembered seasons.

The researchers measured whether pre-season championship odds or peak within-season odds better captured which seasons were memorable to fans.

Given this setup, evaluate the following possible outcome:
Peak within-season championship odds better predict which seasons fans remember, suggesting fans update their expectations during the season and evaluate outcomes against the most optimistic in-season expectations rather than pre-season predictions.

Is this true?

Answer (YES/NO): NO